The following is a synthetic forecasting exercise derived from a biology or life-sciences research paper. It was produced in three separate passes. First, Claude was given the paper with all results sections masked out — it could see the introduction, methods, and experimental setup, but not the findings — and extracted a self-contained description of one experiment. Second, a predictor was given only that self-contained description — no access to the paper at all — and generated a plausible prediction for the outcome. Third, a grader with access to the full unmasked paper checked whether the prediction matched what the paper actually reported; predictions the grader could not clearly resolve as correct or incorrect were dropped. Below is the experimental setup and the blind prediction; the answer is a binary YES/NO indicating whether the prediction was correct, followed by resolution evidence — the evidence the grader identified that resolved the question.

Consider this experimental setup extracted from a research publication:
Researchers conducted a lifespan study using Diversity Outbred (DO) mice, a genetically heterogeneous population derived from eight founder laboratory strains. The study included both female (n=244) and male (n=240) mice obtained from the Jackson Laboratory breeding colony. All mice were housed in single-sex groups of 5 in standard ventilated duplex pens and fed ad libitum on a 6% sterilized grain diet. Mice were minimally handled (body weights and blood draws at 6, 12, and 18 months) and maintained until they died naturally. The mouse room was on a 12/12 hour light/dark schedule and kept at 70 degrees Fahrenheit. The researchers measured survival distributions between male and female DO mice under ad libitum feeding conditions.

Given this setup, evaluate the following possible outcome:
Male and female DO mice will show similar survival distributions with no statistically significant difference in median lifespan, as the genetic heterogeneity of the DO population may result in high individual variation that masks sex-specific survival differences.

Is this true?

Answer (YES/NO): NO